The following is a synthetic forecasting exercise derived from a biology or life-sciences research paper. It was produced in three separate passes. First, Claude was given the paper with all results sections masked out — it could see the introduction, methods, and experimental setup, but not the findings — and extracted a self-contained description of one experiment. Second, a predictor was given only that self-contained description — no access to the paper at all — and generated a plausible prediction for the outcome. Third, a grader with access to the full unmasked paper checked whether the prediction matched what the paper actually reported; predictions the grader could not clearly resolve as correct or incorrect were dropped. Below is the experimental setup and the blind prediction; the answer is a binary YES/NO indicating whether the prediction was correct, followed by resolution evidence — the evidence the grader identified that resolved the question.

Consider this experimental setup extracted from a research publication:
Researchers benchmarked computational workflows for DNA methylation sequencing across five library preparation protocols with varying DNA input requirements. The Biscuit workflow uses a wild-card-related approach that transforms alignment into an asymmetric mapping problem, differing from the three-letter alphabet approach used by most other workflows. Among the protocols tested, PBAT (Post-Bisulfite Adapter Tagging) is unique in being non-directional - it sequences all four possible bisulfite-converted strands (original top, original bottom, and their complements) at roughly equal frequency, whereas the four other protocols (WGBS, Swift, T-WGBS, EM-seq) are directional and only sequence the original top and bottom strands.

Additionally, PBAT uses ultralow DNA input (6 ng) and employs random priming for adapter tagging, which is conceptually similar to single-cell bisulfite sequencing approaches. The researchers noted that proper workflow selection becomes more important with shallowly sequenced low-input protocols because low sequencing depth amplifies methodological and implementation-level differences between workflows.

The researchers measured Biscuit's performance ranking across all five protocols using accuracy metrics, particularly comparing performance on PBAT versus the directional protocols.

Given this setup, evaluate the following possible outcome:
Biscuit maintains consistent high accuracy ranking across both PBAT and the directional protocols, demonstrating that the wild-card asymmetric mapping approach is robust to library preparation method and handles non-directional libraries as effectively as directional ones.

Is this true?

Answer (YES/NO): NO